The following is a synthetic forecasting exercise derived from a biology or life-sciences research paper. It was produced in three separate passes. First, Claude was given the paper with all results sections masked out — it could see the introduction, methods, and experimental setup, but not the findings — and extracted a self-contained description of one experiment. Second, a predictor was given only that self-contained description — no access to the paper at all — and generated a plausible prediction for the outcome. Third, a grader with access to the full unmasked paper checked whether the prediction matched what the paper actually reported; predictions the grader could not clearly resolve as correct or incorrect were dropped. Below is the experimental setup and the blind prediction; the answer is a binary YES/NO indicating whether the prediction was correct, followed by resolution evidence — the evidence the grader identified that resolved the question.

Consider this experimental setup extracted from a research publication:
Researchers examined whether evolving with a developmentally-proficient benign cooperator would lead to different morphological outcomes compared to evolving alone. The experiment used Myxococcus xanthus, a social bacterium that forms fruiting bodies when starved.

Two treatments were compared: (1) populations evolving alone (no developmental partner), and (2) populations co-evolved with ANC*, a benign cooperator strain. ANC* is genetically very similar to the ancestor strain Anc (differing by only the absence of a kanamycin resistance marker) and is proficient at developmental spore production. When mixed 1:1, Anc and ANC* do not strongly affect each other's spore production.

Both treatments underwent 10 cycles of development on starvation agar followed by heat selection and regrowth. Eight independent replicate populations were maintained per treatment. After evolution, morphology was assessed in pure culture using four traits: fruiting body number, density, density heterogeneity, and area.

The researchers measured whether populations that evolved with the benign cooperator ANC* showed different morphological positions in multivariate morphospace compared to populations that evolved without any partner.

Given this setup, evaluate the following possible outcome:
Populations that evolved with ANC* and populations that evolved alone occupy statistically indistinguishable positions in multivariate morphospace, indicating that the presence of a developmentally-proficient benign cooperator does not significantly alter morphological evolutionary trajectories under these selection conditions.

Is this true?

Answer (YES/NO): YES